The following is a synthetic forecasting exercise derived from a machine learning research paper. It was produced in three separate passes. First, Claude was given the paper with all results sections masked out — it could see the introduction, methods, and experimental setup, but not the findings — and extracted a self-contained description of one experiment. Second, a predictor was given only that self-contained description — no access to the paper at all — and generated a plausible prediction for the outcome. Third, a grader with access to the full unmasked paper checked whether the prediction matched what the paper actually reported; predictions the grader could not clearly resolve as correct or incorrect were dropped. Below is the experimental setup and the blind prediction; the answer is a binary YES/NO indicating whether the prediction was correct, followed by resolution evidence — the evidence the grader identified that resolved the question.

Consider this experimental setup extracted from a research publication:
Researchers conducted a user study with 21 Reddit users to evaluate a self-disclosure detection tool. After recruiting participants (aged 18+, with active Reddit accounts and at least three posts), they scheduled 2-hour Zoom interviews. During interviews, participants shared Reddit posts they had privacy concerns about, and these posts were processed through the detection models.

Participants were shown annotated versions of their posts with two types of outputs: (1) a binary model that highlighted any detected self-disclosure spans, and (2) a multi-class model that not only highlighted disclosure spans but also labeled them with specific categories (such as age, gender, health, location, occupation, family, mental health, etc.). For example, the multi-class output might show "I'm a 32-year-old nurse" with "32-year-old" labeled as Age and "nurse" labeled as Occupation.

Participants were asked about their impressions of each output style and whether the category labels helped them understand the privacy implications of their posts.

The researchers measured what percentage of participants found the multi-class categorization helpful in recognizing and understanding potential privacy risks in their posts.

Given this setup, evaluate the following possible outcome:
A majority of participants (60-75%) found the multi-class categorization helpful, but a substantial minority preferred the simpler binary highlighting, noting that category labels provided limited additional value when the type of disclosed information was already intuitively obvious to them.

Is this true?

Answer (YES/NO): NO